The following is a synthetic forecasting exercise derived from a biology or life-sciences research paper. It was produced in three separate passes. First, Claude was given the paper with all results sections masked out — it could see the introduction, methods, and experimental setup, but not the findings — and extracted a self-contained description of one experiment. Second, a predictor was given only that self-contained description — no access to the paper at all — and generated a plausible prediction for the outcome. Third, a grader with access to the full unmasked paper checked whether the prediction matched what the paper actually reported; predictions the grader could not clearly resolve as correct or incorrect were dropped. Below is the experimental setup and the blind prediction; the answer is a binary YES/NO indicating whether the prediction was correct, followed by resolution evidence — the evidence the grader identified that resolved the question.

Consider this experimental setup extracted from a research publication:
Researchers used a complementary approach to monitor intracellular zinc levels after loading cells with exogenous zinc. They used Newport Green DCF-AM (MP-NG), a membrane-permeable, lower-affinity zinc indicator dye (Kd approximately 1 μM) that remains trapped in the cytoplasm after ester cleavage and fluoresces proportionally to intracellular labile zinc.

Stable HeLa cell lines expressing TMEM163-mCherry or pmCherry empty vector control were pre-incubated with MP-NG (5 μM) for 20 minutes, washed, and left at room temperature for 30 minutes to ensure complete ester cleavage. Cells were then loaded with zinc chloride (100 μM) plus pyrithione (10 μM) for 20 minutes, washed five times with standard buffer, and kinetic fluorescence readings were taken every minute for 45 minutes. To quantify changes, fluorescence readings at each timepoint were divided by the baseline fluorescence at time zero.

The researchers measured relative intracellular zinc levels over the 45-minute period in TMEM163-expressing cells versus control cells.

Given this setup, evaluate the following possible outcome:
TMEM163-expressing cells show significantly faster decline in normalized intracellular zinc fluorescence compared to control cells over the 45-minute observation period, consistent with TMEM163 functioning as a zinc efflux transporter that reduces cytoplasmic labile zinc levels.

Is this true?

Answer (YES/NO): YES